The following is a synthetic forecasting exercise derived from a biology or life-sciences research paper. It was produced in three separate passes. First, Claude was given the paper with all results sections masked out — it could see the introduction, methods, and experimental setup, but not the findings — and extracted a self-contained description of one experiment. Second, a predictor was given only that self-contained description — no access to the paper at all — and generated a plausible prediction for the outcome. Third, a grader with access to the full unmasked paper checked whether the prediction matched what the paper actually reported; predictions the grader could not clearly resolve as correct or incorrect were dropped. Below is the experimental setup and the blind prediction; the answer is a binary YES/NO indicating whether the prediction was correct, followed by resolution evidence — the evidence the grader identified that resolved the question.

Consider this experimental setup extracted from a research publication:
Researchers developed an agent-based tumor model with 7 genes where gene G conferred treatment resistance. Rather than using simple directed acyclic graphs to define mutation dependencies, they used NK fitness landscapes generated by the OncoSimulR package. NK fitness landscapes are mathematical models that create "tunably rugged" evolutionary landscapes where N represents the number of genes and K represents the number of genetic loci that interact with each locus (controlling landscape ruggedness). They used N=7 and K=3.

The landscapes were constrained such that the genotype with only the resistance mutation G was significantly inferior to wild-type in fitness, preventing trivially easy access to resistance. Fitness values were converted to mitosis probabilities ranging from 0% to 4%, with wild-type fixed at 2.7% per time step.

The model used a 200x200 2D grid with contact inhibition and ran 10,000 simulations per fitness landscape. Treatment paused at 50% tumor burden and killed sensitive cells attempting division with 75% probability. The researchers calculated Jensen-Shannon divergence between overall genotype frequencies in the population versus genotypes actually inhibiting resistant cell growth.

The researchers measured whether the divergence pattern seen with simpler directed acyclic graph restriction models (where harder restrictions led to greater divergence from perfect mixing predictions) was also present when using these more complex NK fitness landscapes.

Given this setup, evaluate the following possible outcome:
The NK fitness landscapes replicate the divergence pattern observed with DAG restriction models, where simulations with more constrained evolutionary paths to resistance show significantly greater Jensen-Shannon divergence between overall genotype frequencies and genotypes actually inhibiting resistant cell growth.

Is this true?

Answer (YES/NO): YES